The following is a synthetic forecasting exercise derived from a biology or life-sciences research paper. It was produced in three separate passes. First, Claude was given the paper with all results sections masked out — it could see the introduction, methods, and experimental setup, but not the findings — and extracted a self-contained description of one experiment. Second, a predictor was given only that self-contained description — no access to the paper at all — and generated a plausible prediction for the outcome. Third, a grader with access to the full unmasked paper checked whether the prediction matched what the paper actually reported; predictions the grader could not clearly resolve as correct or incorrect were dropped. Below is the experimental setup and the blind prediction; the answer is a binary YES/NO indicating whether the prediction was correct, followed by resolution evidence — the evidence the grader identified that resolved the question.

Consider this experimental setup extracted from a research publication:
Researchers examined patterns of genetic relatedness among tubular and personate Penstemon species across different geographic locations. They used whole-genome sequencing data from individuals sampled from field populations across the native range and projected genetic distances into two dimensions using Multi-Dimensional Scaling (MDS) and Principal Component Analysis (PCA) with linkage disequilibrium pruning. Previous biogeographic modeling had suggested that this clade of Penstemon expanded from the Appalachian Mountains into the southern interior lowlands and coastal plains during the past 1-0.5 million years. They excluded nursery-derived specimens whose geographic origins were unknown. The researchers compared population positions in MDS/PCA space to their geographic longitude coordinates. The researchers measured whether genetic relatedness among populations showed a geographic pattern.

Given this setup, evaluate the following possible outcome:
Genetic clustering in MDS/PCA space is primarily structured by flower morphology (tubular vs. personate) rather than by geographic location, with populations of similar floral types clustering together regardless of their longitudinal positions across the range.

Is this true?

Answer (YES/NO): NO